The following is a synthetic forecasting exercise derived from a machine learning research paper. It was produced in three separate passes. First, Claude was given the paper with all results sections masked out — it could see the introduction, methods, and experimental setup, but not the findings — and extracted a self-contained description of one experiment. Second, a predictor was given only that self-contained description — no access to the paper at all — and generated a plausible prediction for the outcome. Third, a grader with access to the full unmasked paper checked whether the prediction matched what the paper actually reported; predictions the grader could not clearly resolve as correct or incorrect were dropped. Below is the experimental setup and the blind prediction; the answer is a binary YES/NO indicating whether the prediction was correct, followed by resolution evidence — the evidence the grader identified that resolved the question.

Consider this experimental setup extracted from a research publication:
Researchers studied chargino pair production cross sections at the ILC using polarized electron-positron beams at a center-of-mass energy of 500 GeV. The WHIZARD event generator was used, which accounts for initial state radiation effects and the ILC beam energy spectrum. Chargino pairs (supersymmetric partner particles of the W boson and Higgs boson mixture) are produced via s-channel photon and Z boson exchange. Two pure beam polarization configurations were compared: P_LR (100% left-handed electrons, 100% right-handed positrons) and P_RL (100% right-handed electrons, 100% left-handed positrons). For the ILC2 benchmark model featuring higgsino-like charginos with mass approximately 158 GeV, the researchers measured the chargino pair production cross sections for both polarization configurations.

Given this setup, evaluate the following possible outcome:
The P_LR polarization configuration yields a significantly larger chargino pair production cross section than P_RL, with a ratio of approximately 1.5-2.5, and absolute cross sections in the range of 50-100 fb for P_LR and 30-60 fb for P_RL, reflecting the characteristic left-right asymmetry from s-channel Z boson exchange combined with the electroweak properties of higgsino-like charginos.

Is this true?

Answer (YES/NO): NO